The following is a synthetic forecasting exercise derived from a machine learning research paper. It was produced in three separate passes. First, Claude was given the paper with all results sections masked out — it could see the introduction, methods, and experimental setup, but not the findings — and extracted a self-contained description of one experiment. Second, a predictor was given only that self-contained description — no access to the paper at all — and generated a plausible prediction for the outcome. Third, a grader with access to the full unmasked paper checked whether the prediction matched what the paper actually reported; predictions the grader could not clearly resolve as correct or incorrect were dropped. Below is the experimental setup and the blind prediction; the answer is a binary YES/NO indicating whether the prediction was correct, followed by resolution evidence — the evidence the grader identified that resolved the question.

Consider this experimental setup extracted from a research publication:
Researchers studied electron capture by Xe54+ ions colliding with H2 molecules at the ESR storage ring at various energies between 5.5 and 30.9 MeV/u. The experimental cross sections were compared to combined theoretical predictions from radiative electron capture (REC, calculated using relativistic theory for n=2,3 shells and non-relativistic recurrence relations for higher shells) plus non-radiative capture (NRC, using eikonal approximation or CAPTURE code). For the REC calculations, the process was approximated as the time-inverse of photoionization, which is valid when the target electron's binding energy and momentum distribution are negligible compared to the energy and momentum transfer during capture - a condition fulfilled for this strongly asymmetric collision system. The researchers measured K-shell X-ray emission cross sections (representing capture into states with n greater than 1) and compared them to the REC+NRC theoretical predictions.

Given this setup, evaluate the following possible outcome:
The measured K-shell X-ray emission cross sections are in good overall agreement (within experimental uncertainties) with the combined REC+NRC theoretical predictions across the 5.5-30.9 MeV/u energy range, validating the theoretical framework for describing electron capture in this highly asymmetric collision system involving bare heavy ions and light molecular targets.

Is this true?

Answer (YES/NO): NO